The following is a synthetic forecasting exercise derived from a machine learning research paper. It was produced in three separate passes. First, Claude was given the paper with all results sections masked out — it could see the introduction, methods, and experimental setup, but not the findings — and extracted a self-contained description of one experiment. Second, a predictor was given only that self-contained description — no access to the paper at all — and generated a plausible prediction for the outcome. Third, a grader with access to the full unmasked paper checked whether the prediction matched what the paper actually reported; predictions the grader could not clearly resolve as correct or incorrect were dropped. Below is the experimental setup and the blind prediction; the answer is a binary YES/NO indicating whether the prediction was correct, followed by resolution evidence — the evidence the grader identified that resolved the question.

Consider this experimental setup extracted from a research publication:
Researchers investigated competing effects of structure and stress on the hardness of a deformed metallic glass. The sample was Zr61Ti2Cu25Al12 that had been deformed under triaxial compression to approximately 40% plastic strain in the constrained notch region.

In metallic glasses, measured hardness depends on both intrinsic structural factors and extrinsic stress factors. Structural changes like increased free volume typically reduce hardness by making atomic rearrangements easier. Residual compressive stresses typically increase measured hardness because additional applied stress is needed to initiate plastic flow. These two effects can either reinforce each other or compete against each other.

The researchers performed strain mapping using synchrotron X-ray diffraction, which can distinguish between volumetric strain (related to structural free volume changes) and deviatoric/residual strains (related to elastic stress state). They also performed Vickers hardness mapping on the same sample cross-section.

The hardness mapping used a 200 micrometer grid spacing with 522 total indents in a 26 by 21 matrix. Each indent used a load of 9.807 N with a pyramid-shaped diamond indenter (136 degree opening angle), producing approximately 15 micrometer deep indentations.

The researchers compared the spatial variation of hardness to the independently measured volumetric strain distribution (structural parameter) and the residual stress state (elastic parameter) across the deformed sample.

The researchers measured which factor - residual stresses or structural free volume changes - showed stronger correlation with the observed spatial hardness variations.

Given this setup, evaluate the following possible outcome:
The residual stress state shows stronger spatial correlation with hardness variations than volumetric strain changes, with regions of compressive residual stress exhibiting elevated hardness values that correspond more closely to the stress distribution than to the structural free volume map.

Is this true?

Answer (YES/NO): NO